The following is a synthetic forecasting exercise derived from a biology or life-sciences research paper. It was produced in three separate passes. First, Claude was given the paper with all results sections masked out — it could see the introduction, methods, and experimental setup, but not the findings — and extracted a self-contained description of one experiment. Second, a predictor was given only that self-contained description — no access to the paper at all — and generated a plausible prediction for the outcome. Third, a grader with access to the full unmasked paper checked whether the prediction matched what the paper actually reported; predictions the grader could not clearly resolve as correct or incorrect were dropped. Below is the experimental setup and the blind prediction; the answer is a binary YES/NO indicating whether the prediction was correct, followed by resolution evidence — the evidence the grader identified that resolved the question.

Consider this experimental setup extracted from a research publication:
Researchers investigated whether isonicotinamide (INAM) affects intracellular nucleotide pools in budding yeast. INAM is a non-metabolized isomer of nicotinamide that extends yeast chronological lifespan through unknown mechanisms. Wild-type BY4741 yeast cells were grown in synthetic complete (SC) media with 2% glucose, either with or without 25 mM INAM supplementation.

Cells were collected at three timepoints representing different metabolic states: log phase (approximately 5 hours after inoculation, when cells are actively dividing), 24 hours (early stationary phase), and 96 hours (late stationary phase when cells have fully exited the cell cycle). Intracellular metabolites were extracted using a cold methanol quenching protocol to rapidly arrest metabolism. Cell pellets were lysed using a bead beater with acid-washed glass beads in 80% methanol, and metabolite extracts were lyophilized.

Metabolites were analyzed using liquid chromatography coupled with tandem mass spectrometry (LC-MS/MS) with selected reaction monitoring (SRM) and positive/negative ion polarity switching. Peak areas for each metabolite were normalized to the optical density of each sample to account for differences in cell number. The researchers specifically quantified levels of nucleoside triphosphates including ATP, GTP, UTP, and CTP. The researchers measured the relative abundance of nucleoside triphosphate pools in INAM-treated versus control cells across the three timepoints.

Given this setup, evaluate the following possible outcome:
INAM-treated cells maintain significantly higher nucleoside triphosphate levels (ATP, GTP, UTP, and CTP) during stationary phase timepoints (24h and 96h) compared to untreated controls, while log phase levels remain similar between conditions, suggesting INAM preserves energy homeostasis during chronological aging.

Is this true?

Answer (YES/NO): NO